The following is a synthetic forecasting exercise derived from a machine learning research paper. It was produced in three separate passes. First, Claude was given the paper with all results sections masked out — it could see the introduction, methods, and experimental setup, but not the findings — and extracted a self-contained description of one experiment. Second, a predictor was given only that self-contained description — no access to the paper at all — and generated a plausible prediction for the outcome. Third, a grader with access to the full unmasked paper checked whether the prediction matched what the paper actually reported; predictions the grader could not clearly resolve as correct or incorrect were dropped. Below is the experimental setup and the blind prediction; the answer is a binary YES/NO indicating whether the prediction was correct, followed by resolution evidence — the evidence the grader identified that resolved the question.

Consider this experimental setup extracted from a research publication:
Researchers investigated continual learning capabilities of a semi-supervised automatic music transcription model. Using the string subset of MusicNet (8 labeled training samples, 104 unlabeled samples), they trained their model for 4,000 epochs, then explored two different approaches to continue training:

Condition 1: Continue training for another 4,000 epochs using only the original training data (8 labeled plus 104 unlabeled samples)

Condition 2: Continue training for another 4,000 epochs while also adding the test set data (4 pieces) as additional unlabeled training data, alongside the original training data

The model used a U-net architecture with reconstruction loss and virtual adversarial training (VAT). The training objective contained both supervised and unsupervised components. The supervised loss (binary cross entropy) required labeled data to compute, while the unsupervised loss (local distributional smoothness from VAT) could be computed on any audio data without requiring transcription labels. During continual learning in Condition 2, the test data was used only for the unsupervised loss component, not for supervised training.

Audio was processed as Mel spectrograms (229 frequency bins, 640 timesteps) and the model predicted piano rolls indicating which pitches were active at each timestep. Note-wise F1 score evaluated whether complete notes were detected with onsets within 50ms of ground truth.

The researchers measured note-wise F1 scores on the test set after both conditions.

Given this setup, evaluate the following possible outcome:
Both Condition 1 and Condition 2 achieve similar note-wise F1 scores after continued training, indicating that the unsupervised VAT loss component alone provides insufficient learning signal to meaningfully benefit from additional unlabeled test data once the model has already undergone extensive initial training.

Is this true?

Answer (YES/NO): NO